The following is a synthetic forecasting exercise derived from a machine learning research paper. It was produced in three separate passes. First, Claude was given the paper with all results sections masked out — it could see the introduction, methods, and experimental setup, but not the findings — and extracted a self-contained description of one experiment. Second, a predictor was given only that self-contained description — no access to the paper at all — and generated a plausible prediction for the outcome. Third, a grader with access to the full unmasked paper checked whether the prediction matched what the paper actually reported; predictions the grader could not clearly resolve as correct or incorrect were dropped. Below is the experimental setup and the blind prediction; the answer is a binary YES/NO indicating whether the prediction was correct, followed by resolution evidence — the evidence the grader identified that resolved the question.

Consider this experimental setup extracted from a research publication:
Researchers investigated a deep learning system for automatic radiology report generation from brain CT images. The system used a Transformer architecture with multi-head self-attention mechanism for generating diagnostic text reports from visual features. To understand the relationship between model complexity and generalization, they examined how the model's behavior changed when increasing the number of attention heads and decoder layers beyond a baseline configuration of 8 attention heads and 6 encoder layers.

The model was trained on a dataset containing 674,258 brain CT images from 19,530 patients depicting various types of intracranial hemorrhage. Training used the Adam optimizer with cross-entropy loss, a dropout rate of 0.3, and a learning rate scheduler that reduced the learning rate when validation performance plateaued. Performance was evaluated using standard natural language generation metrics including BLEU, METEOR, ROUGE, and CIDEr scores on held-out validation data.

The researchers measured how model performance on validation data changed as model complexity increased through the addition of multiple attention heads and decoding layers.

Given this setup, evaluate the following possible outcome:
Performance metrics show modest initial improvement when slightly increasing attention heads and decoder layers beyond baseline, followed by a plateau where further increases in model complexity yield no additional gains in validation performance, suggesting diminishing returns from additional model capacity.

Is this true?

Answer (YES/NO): NO